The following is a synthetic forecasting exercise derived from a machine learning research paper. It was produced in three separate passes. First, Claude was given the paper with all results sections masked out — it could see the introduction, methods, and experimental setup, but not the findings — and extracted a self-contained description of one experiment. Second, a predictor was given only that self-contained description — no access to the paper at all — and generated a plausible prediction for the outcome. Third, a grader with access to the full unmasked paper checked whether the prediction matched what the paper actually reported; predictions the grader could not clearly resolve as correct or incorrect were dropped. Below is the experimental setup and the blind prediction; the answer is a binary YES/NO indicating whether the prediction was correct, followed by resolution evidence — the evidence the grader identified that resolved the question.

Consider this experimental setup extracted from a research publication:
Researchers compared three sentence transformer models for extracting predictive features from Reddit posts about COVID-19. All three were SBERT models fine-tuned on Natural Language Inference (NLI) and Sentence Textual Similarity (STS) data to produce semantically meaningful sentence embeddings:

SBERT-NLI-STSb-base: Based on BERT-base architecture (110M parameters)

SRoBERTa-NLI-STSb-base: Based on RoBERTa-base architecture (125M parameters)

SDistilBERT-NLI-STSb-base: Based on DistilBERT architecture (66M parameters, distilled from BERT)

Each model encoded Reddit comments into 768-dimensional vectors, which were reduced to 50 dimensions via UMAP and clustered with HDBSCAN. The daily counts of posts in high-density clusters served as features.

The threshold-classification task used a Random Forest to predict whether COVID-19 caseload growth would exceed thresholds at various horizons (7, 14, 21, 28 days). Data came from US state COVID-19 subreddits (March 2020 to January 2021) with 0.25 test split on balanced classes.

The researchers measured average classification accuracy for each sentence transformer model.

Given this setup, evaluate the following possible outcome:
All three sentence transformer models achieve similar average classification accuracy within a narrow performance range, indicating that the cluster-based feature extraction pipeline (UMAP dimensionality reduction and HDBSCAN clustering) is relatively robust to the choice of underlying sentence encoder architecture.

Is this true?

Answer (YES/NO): NO